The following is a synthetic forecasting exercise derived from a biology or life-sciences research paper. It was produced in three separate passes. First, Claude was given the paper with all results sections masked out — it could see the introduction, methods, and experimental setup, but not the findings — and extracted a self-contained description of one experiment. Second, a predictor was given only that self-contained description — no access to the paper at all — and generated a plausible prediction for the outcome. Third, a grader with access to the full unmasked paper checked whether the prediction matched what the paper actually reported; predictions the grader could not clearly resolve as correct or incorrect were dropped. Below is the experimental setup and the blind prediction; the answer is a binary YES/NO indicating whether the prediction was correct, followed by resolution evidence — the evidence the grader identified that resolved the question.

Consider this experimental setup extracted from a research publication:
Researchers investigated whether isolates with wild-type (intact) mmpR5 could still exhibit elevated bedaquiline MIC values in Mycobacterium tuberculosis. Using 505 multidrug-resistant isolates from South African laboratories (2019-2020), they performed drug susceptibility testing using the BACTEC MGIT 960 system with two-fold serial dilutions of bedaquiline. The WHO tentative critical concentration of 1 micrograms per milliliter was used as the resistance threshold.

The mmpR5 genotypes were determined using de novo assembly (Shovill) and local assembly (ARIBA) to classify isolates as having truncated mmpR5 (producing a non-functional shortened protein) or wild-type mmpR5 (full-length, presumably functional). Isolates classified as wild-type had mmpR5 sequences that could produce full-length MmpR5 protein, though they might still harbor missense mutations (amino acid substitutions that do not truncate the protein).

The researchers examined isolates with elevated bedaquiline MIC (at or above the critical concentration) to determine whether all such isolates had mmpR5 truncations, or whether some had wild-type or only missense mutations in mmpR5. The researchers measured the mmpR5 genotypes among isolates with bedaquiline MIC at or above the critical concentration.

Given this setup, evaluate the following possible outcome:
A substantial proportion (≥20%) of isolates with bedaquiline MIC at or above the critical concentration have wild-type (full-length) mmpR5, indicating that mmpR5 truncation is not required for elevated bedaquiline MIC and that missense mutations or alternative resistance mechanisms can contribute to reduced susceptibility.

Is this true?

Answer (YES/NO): YES